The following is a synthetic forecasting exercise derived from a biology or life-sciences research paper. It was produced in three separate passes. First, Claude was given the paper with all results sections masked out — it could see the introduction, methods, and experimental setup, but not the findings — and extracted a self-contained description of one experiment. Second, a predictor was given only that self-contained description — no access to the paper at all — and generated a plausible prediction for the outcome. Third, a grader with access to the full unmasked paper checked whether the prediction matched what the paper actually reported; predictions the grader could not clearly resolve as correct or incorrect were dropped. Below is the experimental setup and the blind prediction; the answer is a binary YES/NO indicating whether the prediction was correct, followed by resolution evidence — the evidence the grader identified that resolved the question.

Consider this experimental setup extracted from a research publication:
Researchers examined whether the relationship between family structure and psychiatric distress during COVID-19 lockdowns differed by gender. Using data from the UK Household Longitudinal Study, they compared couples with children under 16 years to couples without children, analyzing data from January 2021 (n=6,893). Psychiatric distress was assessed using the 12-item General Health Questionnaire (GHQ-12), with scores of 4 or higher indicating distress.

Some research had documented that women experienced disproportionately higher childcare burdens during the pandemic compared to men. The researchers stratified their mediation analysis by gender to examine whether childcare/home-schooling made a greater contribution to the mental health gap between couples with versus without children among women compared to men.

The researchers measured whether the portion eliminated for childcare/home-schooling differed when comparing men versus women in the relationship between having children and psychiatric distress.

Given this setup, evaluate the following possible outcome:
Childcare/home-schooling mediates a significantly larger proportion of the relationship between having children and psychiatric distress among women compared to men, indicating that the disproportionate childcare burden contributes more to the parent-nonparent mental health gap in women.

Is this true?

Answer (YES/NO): NO